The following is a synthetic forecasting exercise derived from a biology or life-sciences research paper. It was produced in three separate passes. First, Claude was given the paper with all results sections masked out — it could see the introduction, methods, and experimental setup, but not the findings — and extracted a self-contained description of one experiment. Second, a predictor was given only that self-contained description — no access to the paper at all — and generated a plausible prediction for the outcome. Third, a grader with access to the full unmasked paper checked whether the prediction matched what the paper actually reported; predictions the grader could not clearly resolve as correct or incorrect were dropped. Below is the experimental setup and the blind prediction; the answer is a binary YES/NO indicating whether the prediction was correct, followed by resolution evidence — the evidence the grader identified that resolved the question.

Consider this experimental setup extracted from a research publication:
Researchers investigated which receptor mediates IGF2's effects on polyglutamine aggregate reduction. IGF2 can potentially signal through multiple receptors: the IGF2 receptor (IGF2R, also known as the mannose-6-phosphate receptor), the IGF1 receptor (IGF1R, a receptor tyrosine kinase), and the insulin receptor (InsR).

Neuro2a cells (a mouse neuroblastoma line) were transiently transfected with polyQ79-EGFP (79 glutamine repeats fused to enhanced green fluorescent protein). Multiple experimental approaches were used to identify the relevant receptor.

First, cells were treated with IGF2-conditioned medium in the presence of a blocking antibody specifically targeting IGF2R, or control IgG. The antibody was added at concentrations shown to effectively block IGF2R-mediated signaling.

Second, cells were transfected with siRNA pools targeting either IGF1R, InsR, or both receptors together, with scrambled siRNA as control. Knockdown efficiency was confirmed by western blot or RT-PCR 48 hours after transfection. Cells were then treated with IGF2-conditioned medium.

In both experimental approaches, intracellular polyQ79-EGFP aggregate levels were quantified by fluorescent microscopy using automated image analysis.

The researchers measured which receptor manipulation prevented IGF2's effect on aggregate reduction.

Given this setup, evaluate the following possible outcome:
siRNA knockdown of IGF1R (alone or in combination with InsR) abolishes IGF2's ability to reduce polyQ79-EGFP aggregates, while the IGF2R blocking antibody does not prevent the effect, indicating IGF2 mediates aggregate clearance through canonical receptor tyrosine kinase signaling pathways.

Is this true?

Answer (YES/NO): NO